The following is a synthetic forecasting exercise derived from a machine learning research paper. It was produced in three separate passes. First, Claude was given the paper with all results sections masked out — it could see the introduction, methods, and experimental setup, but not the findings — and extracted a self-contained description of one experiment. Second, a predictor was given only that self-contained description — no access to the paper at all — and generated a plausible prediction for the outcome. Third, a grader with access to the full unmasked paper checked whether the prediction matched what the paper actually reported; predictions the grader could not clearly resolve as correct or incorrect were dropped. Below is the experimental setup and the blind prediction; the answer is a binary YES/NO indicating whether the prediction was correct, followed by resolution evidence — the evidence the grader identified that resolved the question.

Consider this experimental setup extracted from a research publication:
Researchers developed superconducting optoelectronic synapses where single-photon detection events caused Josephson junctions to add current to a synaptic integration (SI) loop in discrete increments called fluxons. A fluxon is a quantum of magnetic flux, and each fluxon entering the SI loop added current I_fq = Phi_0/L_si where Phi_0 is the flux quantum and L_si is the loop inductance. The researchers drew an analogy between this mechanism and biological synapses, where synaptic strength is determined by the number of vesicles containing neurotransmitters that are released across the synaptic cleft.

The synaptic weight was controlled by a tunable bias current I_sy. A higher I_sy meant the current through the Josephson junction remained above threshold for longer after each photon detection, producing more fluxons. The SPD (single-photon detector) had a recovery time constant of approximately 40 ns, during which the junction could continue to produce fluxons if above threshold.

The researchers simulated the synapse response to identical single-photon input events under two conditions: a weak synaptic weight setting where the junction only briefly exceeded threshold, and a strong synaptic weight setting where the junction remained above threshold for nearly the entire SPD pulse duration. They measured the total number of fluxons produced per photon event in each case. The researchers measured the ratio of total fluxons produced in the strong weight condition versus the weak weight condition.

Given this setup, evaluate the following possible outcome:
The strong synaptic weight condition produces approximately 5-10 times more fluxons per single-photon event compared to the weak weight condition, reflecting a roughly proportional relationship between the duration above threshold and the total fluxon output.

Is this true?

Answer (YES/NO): NO